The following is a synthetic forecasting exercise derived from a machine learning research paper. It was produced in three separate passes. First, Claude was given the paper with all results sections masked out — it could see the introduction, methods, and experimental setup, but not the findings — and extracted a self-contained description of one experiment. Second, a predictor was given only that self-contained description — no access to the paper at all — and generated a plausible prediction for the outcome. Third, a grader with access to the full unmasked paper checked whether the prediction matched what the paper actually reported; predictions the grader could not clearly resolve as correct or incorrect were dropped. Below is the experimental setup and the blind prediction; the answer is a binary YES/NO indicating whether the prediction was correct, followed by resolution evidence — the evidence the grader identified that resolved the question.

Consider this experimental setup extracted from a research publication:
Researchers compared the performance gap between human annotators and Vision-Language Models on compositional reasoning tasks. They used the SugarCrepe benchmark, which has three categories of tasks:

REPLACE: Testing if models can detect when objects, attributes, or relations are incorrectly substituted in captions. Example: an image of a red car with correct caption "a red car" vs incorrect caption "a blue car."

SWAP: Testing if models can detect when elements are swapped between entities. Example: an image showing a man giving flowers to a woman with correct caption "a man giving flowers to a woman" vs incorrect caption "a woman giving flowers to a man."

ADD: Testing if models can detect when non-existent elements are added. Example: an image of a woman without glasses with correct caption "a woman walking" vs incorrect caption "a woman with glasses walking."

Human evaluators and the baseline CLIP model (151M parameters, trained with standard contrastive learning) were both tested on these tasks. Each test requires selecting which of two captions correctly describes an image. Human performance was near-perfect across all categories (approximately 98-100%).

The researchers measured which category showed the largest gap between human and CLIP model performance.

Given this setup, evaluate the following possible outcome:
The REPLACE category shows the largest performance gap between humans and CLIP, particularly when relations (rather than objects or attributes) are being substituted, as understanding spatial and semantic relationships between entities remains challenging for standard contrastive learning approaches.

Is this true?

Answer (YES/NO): NO